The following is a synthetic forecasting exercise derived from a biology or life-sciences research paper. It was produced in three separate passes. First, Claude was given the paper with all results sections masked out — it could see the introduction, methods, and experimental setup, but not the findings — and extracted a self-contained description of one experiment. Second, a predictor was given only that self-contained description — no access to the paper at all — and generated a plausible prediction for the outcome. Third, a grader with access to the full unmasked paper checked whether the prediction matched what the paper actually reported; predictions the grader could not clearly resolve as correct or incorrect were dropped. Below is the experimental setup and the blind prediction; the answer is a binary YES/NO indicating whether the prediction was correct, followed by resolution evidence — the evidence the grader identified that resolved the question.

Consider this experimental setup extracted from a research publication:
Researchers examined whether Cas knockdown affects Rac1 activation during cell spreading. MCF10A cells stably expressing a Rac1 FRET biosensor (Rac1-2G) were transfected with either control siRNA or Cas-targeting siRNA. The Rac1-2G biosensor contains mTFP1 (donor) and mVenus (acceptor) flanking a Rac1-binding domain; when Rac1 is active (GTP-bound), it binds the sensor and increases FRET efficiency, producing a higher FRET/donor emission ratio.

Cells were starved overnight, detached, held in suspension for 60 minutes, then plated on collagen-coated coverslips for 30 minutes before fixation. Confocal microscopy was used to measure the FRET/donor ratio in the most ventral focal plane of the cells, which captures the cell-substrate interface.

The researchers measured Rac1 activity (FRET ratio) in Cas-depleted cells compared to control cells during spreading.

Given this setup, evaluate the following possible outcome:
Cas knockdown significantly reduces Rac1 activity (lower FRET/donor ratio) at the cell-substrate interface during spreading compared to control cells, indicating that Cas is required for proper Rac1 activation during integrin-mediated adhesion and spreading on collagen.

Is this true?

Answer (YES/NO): YES